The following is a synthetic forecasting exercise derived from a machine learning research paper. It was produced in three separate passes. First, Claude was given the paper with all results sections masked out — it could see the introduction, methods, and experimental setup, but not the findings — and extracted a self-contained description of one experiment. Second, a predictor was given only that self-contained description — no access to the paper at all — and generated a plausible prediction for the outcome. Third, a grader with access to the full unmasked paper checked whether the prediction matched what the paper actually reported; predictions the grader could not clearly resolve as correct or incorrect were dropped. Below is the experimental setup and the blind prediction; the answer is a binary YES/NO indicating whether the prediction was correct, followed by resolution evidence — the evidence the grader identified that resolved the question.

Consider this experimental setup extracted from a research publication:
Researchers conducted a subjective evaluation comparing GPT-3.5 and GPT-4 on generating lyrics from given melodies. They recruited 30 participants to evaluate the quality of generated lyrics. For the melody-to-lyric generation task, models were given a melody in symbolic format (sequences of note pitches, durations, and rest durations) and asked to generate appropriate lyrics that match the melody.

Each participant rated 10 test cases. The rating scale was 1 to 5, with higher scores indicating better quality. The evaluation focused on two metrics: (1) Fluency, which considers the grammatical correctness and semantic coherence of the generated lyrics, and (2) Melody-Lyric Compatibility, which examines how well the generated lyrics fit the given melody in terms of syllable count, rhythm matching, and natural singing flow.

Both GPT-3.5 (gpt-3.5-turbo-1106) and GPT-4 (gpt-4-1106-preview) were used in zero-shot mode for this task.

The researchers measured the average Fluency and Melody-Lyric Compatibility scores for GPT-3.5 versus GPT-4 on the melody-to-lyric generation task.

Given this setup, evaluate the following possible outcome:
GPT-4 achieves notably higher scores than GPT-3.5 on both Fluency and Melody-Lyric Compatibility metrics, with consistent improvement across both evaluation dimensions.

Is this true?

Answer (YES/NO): NO